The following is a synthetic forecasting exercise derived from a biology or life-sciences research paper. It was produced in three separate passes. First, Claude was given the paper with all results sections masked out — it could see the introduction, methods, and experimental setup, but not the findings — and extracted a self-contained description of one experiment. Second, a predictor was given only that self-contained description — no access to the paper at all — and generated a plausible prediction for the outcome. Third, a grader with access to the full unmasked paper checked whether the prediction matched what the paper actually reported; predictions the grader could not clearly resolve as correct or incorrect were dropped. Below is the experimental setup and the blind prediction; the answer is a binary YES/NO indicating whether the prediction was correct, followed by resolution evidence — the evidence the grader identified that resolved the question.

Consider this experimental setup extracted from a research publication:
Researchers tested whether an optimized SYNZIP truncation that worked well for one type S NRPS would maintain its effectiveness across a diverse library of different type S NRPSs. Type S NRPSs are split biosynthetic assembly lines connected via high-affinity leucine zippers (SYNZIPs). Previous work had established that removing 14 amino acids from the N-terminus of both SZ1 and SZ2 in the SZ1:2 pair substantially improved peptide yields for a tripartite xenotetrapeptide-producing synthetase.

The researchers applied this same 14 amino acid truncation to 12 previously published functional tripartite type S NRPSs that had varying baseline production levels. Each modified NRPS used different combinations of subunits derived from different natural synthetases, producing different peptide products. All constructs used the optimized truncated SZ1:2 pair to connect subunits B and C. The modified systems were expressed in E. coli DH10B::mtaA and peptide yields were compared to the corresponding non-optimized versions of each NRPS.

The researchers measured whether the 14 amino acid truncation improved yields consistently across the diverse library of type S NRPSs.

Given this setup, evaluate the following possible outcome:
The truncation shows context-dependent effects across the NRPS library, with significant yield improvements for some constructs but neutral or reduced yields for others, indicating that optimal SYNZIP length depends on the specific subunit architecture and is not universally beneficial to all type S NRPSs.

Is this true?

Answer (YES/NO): NO